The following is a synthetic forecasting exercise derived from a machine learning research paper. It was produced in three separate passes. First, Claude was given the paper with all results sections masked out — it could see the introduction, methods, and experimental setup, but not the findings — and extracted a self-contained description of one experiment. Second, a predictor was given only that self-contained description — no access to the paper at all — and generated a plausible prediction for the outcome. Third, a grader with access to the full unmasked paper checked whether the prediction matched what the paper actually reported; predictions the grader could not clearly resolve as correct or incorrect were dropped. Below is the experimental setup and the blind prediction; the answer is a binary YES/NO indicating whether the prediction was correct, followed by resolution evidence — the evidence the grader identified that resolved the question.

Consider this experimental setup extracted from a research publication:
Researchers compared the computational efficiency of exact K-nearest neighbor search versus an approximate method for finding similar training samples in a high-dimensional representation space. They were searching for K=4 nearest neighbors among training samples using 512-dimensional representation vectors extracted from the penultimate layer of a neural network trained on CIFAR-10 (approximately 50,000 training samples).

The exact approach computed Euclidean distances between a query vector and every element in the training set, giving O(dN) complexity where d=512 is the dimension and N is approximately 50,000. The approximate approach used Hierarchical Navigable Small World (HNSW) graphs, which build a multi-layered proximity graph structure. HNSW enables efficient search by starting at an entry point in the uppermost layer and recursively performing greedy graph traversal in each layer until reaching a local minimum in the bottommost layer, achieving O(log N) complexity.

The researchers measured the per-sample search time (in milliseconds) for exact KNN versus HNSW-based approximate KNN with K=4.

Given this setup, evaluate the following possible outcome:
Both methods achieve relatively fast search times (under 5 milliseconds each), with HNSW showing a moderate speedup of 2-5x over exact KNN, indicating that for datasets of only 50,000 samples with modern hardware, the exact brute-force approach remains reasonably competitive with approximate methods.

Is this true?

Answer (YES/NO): NO